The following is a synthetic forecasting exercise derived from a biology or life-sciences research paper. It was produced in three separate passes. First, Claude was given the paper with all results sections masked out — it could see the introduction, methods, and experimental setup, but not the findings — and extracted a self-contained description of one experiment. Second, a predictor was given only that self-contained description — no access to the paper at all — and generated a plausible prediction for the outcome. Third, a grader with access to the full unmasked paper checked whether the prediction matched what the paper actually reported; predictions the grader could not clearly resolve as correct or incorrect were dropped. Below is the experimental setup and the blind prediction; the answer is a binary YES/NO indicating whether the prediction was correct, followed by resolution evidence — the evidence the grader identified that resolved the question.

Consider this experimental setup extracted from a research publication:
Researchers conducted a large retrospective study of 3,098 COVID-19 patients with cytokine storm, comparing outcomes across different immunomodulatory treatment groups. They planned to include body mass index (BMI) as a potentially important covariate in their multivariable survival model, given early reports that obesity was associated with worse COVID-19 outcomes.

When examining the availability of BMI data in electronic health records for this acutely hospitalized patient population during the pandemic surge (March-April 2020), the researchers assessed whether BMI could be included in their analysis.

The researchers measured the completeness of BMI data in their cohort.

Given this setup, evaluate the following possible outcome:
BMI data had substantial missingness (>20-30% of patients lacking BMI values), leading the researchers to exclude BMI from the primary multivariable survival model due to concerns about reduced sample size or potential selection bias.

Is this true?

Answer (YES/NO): YES